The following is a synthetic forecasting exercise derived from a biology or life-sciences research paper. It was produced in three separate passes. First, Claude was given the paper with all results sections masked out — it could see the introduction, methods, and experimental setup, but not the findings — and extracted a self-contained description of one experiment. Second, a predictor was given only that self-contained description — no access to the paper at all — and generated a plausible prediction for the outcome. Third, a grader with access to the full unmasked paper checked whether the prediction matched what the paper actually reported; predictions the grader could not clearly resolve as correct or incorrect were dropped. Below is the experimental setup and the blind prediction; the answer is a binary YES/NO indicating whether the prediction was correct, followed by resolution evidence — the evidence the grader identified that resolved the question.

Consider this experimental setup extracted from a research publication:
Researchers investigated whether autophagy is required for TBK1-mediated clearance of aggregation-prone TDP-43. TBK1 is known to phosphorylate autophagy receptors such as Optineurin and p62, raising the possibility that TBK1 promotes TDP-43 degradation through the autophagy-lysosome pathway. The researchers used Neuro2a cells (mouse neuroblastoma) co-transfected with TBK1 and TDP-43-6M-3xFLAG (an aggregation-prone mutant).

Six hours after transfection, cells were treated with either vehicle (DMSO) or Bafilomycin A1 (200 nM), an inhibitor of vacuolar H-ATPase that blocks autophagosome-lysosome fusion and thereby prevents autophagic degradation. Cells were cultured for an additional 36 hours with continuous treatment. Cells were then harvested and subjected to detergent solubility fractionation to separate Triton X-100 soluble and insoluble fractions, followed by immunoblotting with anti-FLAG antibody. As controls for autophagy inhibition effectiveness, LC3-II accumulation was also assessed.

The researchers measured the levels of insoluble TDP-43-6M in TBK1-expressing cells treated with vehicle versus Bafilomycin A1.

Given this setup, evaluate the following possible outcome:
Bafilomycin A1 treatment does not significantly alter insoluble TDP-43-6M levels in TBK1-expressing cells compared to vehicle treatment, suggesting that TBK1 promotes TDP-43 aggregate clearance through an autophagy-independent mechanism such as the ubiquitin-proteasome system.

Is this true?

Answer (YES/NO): YES